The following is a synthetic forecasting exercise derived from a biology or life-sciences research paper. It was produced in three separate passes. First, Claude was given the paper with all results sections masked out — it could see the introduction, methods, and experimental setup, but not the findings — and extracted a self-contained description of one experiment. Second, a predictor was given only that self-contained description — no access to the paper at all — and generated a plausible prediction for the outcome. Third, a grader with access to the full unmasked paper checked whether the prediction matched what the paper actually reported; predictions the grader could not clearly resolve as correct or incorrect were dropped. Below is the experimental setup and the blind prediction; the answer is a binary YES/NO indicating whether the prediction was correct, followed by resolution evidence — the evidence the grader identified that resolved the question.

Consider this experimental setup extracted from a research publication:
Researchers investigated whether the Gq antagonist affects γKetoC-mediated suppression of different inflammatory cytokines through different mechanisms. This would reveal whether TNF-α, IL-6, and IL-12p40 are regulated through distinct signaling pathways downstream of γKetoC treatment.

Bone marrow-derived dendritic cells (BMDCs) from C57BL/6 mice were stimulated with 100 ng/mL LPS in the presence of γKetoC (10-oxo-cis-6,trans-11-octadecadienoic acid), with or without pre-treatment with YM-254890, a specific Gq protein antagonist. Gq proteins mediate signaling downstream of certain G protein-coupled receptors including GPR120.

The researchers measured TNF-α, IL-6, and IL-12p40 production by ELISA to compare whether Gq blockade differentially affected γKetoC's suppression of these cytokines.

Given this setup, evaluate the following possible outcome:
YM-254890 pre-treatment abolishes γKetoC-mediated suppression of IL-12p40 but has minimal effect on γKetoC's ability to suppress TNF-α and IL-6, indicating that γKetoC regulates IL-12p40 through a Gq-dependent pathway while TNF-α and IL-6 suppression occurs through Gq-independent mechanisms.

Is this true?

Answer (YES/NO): NO